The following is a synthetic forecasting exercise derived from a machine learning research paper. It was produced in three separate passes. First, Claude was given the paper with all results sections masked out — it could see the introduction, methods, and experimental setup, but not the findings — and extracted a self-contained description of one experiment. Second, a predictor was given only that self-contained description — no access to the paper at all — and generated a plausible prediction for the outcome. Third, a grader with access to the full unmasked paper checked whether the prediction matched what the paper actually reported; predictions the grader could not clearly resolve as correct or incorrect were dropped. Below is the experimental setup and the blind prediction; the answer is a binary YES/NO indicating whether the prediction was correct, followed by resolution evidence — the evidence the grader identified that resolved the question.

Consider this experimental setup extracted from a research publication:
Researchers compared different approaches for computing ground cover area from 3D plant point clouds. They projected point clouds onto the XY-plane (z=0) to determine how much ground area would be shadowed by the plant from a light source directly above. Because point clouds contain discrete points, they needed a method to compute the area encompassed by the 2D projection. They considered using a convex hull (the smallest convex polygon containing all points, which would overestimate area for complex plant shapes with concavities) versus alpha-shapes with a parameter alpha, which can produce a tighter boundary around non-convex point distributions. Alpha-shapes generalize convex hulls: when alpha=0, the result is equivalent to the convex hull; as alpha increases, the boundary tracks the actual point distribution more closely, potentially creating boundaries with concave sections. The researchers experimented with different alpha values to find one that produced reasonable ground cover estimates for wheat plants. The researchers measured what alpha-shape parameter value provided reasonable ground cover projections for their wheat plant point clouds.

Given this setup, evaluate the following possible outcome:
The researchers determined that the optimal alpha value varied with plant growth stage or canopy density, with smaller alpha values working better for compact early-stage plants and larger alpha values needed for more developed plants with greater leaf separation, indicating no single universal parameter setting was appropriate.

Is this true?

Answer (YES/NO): NO